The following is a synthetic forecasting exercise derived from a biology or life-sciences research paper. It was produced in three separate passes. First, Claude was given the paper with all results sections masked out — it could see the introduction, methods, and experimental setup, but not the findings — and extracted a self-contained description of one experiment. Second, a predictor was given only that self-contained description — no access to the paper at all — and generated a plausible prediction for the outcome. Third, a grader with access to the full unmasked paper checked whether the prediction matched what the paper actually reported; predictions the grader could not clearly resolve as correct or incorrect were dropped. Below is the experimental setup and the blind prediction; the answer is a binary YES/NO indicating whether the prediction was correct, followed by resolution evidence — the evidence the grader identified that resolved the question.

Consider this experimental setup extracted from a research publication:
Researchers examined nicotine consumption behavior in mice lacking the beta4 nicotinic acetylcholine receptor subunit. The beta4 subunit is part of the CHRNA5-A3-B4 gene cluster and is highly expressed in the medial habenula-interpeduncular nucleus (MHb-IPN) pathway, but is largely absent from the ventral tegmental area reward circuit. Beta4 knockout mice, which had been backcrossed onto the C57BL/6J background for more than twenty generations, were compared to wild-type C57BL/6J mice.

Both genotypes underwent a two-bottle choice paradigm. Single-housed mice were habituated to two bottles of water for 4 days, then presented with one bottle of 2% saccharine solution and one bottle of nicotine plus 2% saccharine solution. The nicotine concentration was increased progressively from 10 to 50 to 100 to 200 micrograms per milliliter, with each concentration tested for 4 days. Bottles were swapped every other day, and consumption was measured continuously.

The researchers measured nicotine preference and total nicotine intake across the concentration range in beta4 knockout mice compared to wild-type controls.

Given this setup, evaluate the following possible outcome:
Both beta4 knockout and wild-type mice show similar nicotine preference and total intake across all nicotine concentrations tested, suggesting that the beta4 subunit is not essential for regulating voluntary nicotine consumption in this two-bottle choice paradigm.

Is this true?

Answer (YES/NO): NO